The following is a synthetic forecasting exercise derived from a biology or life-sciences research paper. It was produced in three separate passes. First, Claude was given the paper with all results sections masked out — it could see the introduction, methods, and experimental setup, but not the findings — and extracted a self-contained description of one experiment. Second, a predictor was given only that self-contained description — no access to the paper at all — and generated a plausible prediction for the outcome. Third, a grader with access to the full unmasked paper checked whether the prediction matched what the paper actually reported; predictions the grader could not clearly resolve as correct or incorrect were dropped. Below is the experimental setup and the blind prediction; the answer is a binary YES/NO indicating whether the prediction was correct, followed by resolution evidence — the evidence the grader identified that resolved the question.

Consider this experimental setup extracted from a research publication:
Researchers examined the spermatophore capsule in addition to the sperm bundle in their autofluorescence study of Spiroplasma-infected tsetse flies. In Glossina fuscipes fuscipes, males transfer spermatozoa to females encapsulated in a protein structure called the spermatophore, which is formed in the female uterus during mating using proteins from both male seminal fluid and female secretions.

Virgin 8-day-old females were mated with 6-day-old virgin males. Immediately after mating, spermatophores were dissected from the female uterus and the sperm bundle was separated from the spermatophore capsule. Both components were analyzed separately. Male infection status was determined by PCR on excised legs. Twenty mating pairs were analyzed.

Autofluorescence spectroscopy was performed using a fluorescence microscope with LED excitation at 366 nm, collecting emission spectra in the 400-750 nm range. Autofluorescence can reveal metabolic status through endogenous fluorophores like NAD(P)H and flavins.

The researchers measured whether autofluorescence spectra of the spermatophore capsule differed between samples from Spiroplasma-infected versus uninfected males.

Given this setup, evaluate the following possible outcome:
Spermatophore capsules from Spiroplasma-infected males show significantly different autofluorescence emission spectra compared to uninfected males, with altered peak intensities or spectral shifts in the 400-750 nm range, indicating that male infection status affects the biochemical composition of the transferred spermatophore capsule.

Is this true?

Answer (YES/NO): NO